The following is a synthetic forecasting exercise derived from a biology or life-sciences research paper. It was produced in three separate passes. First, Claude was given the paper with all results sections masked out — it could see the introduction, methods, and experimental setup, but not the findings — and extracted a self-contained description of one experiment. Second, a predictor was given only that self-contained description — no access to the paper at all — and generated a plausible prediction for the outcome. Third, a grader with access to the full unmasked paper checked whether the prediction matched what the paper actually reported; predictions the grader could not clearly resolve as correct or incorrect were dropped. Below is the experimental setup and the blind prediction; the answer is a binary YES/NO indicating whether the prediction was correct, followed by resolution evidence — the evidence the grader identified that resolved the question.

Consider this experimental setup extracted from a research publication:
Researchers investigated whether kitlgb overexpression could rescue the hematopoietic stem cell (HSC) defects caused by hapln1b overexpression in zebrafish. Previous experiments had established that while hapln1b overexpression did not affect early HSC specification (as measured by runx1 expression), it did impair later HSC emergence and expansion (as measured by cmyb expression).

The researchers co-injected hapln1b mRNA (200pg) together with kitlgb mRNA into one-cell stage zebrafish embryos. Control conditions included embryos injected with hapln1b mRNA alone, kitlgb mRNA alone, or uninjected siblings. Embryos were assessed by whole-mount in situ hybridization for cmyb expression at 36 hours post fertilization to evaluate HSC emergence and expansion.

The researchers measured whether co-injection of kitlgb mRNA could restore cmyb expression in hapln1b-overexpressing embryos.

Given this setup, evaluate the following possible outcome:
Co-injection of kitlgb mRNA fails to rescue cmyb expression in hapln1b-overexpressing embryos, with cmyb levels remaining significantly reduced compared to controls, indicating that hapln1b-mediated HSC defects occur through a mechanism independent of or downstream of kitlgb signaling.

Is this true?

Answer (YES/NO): NO